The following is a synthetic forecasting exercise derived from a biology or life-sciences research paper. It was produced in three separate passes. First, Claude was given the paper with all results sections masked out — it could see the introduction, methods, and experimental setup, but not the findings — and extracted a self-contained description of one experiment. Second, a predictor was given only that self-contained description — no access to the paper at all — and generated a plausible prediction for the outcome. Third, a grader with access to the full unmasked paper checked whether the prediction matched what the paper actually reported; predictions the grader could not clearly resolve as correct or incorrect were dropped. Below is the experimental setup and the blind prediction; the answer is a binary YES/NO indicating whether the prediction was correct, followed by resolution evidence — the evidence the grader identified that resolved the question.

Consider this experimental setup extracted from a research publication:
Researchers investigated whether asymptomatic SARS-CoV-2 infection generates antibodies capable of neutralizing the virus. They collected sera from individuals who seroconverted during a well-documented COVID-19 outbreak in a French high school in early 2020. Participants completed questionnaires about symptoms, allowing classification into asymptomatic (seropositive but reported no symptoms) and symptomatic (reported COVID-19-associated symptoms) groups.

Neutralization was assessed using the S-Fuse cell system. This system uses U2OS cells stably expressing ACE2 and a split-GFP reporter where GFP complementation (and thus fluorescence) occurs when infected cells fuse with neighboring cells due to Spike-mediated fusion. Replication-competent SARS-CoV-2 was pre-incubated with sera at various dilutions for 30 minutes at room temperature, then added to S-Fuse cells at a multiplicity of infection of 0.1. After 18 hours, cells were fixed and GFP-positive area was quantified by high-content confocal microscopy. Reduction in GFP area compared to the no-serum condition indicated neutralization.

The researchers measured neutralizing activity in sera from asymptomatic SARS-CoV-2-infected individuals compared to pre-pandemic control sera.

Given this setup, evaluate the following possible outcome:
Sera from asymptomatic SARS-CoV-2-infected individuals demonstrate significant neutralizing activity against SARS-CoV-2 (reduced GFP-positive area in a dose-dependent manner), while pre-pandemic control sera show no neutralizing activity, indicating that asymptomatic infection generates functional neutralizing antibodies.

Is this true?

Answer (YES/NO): YES